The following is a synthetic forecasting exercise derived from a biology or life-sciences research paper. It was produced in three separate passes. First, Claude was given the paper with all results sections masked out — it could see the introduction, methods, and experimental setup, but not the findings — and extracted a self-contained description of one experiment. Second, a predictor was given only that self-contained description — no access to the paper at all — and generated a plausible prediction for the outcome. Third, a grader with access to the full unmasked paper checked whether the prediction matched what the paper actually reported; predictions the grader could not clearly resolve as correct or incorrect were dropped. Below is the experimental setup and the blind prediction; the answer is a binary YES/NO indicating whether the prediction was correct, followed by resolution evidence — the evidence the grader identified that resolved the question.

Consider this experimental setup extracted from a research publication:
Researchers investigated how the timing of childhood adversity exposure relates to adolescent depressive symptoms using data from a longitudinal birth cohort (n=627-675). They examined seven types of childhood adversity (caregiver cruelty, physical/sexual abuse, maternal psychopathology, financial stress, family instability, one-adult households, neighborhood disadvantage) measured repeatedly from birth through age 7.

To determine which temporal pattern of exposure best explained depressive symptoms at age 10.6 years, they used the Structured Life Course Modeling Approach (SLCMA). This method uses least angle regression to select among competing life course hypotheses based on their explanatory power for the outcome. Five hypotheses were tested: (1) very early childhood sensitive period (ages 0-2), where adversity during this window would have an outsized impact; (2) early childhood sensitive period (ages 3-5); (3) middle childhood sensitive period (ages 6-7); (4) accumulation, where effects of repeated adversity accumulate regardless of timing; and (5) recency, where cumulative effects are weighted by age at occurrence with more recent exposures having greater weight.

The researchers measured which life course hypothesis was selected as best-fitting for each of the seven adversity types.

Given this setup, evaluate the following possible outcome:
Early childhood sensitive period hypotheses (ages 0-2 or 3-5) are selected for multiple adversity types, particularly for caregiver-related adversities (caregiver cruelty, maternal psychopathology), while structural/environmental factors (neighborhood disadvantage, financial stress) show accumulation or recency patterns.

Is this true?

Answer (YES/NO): NO